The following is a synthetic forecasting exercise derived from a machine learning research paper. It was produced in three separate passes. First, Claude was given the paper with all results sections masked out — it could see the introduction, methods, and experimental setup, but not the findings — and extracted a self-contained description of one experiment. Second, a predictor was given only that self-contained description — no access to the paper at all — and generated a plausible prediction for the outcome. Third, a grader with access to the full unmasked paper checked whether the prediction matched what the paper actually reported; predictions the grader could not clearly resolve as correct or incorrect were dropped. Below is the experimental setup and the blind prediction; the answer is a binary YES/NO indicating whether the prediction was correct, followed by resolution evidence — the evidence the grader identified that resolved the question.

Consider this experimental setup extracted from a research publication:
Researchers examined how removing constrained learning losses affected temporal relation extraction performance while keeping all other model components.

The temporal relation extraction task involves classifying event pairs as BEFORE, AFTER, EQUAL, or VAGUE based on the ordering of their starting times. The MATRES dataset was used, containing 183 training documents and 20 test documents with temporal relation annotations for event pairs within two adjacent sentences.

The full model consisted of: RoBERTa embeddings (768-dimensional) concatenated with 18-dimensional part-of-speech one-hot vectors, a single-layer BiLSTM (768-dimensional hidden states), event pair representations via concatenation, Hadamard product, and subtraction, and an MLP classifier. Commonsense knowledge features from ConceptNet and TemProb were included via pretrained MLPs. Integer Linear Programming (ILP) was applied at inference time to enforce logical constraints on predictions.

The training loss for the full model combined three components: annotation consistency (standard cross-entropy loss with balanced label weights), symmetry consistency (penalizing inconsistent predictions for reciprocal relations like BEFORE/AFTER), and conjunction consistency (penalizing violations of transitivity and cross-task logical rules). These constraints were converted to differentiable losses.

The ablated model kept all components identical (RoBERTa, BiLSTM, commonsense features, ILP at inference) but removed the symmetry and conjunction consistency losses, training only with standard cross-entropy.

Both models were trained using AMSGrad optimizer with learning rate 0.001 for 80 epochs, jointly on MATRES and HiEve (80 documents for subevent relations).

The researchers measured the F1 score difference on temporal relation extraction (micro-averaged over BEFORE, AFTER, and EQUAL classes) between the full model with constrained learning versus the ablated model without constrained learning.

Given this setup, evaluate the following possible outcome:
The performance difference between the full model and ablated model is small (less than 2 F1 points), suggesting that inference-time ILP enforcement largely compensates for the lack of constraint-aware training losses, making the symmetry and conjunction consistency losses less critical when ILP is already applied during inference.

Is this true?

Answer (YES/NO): NO